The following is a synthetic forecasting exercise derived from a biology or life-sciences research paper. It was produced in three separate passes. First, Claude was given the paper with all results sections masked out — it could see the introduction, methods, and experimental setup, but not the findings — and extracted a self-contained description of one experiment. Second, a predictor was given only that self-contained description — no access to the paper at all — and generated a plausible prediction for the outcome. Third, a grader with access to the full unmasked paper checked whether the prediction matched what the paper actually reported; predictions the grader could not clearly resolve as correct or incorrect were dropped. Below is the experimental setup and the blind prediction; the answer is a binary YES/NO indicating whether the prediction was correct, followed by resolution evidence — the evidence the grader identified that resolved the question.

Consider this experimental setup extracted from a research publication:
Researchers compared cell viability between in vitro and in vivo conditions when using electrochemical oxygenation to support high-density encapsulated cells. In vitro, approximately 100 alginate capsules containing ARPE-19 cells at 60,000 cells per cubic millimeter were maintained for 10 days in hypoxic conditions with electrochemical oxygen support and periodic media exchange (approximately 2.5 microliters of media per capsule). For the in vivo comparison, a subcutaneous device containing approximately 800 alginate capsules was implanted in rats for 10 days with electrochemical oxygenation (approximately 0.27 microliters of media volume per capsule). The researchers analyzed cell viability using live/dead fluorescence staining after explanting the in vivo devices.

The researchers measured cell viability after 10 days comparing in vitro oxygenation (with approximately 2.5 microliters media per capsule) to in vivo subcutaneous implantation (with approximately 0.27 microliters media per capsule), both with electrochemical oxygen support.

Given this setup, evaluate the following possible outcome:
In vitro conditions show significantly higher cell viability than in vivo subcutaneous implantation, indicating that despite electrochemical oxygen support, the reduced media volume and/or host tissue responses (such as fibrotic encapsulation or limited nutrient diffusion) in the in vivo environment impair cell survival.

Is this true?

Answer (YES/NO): YES